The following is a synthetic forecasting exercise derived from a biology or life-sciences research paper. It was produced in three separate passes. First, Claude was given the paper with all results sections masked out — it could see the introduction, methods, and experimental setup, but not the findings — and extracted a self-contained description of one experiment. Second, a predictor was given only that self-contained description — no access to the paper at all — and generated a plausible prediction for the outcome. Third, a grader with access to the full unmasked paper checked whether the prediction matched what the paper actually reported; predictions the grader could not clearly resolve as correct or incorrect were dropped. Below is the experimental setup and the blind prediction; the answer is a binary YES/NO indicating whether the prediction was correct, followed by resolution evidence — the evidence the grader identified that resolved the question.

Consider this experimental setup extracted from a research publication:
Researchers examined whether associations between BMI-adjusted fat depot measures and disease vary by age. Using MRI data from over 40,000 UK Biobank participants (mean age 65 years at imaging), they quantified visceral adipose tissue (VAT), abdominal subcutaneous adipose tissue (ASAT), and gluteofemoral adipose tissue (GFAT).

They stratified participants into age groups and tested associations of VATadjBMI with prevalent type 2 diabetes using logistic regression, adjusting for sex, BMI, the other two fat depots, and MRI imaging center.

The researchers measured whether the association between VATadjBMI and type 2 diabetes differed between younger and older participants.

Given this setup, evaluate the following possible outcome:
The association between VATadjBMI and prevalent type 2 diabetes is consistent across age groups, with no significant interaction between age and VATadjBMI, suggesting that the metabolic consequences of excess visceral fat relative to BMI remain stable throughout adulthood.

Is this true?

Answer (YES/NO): YES